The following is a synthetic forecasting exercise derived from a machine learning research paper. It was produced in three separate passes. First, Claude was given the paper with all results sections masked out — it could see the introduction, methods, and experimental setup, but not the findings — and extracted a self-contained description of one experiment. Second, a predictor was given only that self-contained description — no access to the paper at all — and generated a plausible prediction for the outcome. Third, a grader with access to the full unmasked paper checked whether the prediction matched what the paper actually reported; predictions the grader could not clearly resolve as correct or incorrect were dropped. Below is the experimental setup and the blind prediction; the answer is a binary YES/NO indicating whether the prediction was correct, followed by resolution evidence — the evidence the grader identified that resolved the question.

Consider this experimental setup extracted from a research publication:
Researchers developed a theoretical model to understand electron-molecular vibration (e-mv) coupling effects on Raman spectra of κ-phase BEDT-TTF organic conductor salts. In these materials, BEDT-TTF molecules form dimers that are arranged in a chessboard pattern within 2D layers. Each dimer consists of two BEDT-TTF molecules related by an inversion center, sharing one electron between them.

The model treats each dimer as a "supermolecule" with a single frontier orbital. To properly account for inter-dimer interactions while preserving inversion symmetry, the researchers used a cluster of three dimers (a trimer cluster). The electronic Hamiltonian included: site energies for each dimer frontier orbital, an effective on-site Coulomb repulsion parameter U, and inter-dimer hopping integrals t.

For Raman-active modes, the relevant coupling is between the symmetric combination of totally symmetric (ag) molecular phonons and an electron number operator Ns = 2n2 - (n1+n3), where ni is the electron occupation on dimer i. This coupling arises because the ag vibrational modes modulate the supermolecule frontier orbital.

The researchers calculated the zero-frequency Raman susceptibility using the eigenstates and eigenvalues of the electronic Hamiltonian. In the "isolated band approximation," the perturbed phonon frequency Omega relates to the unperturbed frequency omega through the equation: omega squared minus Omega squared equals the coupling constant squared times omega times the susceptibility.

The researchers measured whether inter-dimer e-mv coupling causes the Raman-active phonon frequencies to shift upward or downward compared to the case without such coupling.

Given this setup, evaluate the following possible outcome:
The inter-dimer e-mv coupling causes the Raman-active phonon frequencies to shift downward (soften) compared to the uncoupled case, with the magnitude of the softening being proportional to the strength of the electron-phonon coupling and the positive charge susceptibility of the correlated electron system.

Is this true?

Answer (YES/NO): YES